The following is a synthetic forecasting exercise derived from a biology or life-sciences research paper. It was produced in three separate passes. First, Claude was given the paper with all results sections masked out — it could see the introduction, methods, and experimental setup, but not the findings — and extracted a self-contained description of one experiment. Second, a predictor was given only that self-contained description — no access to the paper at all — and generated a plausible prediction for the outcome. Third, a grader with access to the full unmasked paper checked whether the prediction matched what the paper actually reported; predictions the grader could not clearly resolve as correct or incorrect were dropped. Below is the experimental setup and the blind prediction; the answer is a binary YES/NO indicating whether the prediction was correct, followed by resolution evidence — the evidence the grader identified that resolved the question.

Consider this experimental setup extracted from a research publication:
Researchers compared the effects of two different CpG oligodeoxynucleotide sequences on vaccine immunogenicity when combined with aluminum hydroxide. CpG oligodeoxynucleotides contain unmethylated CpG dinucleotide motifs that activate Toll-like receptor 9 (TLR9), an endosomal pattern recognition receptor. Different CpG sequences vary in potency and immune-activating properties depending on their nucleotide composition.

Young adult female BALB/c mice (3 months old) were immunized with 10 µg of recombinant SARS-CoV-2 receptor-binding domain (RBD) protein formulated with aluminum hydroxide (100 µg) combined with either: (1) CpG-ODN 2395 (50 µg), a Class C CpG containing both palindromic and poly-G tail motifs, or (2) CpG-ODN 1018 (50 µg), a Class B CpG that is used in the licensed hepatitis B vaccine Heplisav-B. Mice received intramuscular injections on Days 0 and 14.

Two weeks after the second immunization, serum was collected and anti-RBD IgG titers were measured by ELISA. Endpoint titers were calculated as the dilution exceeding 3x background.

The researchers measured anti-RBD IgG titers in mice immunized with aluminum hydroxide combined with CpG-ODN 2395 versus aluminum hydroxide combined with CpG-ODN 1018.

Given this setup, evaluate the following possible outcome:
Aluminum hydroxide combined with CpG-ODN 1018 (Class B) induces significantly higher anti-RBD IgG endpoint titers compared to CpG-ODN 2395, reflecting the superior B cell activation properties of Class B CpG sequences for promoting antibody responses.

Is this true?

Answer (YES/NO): NO